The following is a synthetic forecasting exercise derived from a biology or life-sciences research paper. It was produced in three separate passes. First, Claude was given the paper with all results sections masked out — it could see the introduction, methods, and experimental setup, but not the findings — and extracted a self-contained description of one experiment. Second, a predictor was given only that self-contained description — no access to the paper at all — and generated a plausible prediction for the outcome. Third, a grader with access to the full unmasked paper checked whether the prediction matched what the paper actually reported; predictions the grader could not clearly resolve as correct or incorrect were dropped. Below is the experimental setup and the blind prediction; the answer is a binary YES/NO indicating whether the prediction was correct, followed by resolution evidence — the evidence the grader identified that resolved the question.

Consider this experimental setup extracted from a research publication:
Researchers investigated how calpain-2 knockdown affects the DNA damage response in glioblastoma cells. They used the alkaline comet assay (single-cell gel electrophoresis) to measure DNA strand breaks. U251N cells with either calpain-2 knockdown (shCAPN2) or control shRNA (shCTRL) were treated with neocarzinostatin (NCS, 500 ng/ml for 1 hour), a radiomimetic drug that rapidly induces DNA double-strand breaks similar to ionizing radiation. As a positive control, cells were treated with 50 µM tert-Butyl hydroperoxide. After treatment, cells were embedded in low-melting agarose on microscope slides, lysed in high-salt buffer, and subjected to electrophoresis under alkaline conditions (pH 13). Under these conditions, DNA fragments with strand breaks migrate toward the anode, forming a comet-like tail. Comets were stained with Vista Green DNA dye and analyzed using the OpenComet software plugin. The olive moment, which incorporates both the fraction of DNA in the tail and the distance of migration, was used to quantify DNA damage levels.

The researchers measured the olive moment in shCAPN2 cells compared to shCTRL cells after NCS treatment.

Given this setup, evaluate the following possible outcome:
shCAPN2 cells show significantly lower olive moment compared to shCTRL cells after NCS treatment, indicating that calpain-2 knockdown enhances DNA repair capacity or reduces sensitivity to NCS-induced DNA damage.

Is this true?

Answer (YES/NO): NO